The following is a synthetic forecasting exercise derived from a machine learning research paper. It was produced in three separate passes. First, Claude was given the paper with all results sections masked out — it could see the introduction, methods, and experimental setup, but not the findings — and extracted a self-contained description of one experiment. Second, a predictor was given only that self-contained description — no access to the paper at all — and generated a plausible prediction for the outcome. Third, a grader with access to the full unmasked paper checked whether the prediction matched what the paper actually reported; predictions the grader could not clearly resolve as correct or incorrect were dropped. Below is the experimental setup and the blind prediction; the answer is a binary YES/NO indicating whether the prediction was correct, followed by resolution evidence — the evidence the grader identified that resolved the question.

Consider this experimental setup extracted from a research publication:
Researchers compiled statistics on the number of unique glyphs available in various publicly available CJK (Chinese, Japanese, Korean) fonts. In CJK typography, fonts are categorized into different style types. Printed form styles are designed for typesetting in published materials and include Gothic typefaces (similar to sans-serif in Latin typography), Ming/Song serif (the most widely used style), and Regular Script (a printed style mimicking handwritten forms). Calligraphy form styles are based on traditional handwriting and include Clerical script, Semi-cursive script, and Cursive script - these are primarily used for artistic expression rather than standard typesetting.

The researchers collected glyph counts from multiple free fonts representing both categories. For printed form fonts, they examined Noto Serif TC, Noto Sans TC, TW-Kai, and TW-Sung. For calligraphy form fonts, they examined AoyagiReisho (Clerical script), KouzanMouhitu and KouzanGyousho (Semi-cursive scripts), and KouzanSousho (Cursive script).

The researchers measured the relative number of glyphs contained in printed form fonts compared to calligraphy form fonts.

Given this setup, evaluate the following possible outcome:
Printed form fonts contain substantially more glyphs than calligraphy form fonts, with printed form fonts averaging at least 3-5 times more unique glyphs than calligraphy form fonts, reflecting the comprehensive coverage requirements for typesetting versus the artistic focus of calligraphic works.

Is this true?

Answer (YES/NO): YES